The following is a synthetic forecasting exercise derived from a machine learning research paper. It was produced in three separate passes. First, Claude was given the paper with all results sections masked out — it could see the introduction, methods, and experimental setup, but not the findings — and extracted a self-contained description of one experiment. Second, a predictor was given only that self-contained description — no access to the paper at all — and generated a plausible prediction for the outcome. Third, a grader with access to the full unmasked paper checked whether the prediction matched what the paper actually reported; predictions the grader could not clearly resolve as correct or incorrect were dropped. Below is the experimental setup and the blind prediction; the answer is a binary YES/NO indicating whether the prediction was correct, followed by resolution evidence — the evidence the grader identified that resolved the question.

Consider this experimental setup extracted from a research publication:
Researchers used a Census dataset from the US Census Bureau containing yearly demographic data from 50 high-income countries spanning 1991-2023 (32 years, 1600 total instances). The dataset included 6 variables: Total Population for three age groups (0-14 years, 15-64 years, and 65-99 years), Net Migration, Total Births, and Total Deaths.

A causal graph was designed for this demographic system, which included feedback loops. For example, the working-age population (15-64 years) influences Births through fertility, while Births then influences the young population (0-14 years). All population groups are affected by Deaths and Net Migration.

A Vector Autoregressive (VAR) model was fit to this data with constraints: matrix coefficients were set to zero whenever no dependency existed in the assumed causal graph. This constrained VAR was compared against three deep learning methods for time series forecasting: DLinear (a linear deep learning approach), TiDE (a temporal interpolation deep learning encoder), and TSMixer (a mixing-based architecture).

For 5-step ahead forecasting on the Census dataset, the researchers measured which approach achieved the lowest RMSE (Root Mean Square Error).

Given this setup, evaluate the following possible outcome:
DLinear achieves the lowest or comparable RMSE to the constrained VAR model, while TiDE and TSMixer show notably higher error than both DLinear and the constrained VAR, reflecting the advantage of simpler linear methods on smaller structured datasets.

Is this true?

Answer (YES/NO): NO